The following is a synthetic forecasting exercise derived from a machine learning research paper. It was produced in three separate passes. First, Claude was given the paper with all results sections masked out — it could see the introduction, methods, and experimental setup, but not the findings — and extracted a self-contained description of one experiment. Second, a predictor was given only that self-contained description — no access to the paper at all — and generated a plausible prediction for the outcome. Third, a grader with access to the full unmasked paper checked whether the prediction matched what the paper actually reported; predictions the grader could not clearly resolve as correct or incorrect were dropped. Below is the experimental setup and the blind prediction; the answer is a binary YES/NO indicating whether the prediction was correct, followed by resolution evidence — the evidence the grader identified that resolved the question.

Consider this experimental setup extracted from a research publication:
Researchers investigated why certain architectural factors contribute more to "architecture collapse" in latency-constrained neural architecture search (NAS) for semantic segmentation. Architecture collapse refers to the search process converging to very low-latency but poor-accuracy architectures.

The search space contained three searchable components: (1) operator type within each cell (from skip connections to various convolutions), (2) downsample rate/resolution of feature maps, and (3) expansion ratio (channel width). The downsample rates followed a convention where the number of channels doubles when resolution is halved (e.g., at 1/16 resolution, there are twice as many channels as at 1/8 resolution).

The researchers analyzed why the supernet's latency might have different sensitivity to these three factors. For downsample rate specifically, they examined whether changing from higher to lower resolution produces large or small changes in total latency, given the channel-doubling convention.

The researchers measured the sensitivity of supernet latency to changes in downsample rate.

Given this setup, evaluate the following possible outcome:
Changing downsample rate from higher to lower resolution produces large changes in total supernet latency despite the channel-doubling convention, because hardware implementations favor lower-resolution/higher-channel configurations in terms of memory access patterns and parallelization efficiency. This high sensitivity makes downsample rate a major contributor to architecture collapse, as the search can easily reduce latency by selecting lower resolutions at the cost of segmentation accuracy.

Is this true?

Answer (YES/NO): NO